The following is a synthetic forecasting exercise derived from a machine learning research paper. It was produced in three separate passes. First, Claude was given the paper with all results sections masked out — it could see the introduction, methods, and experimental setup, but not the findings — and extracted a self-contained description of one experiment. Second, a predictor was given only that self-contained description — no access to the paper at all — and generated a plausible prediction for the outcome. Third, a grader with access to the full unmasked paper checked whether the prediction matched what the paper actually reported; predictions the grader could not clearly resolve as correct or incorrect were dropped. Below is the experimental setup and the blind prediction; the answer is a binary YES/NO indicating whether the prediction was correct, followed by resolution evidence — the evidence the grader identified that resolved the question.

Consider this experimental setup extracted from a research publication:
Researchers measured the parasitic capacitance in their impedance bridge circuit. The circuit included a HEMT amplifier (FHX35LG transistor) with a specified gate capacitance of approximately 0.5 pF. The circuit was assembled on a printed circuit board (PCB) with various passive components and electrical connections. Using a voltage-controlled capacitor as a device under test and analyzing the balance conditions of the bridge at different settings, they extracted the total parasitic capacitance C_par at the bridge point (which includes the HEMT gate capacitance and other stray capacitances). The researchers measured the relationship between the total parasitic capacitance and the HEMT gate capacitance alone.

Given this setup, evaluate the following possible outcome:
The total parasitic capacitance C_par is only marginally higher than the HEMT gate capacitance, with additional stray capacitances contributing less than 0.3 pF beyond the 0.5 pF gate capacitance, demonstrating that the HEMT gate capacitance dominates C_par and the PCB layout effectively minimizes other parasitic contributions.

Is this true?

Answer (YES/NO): NO